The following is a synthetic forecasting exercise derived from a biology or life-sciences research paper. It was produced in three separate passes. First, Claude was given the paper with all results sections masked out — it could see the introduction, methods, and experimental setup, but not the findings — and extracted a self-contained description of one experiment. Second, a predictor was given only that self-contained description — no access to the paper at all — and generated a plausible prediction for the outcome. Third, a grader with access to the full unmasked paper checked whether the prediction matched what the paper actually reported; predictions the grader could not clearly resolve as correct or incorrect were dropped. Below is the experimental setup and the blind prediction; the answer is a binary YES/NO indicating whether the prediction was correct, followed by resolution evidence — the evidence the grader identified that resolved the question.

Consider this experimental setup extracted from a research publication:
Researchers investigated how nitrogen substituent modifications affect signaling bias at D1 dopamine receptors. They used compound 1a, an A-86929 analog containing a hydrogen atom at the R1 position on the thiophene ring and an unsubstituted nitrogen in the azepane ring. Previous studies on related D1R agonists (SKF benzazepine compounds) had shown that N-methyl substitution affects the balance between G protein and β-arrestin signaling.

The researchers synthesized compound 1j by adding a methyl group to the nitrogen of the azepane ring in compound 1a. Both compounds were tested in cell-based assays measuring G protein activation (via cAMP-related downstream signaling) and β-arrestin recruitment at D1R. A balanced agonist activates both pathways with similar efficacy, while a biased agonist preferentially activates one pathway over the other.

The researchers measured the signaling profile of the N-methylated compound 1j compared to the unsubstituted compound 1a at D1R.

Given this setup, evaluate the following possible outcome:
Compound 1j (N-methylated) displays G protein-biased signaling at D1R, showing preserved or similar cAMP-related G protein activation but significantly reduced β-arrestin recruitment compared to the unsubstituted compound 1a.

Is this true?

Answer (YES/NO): YES